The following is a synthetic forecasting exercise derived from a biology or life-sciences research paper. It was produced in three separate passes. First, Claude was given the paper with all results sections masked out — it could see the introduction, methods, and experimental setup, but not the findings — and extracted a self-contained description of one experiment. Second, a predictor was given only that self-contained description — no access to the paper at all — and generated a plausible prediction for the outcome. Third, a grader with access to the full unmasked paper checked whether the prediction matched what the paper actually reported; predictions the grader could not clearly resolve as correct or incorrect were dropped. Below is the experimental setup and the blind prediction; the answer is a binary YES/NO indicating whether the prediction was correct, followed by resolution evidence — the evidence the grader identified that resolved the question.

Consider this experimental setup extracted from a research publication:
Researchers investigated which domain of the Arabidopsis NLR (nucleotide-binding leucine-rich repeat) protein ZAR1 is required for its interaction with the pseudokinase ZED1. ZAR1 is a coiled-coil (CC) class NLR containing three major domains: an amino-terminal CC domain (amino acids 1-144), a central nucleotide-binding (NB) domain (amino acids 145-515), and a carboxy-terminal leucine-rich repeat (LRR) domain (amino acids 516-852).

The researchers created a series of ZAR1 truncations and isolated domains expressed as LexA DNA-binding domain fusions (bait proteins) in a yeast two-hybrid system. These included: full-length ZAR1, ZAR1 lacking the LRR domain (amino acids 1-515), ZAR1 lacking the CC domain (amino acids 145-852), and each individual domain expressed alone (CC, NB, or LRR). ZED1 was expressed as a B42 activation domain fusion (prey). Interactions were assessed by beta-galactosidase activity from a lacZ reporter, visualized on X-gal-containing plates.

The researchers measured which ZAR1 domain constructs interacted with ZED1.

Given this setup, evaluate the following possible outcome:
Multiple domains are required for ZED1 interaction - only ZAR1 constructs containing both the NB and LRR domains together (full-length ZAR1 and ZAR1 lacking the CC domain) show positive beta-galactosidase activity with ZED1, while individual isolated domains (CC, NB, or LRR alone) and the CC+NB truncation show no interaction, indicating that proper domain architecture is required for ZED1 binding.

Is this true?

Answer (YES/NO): NO